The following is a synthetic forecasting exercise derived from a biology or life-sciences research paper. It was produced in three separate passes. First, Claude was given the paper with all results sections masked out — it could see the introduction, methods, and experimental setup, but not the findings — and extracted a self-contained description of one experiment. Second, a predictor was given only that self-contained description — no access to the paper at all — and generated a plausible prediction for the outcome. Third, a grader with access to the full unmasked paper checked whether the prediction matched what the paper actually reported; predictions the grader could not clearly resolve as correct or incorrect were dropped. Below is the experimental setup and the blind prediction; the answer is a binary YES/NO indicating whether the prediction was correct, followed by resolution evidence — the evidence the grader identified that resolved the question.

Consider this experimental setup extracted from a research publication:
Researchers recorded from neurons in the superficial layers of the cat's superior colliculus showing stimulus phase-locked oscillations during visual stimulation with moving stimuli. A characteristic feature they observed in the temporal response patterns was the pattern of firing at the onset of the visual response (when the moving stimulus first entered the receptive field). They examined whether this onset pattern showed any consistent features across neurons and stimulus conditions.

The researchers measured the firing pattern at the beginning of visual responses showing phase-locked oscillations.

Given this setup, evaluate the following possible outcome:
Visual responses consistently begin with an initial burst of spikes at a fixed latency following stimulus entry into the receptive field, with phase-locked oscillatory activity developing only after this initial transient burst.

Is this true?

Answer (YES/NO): NO